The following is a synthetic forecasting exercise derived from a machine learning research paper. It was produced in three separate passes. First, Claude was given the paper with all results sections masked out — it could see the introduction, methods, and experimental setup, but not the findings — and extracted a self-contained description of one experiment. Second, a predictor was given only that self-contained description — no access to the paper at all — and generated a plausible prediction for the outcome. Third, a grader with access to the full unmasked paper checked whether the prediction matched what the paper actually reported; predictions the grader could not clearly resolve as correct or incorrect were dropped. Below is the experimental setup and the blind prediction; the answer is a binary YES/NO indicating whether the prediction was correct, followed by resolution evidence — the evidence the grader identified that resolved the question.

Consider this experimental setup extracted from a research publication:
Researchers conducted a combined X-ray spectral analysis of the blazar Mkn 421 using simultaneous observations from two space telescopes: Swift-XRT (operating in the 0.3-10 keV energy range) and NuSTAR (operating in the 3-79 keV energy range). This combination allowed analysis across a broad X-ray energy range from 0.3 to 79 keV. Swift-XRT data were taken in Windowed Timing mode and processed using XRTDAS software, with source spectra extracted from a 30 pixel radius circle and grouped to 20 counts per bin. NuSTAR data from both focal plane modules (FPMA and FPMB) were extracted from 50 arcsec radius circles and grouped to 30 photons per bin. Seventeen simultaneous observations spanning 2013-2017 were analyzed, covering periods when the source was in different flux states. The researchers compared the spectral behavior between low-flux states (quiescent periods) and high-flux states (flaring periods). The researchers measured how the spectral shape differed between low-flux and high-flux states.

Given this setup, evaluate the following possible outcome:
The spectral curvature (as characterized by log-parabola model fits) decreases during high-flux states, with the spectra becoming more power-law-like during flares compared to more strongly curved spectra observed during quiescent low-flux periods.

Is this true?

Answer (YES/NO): NO